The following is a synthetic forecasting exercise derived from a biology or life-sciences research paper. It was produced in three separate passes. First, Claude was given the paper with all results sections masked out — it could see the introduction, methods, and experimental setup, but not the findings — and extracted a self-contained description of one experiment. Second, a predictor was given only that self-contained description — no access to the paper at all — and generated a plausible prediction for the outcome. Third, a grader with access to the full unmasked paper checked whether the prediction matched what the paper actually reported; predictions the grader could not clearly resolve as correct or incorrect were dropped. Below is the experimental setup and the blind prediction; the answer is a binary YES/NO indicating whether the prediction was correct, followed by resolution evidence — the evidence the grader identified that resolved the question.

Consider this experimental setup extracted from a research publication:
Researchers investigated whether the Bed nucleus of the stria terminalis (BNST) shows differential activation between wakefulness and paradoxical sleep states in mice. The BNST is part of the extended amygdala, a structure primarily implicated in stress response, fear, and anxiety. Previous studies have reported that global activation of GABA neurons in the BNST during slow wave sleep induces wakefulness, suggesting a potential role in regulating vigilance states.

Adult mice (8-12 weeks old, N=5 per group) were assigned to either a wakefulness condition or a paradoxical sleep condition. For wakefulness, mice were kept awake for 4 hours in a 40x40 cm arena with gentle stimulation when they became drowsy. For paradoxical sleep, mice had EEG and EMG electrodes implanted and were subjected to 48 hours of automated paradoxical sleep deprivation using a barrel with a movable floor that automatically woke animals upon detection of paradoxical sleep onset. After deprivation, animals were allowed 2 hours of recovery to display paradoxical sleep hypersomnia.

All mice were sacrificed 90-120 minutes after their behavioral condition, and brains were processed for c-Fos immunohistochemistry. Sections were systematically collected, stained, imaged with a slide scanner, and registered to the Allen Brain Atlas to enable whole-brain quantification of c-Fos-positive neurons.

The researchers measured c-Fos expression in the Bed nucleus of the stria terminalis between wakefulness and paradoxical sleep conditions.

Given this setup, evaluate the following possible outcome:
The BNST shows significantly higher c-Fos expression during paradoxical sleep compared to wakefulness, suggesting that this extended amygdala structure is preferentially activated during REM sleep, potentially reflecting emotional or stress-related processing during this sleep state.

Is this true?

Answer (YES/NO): YES